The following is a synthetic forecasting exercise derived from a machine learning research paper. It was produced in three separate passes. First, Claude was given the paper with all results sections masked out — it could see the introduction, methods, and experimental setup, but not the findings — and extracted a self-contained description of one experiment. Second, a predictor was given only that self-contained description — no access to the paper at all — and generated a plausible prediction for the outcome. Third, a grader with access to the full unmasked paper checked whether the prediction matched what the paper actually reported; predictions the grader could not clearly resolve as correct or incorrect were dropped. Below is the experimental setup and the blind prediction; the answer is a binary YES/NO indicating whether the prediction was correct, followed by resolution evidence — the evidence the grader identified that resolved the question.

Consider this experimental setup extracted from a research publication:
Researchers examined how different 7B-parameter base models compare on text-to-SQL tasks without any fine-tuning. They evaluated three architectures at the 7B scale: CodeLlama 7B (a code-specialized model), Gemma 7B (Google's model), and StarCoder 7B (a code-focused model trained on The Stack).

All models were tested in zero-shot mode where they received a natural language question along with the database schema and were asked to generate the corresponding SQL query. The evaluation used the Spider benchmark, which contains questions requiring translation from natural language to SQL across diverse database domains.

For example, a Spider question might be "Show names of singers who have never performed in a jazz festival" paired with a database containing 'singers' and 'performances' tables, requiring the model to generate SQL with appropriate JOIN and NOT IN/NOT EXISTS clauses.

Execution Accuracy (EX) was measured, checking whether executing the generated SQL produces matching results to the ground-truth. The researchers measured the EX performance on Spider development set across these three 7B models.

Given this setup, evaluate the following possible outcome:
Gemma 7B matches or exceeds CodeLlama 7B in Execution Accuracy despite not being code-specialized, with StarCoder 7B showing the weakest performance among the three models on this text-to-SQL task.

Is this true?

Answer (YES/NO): NO